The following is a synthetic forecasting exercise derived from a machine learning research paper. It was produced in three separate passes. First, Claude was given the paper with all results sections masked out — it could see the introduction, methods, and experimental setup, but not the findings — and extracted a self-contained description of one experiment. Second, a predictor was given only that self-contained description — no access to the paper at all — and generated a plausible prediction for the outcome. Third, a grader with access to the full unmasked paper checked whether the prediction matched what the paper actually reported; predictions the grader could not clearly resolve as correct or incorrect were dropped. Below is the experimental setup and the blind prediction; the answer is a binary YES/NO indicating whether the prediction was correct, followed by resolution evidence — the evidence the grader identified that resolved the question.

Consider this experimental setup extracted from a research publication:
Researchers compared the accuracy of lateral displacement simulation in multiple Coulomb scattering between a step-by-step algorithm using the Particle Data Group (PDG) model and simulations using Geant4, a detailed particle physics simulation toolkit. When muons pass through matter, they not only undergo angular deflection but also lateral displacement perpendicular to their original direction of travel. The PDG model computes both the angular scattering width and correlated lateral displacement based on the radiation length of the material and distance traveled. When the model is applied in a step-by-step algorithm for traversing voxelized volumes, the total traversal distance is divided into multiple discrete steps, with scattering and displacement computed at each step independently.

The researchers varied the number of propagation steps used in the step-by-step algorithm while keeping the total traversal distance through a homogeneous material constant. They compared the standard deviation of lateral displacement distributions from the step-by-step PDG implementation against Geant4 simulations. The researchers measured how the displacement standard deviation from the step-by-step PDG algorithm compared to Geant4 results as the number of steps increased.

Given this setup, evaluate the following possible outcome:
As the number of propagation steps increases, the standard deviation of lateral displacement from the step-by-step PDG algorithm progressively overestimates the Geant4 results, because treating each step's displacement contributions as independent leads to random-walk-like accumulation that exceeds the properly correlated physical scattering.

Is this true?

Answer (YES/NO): NO